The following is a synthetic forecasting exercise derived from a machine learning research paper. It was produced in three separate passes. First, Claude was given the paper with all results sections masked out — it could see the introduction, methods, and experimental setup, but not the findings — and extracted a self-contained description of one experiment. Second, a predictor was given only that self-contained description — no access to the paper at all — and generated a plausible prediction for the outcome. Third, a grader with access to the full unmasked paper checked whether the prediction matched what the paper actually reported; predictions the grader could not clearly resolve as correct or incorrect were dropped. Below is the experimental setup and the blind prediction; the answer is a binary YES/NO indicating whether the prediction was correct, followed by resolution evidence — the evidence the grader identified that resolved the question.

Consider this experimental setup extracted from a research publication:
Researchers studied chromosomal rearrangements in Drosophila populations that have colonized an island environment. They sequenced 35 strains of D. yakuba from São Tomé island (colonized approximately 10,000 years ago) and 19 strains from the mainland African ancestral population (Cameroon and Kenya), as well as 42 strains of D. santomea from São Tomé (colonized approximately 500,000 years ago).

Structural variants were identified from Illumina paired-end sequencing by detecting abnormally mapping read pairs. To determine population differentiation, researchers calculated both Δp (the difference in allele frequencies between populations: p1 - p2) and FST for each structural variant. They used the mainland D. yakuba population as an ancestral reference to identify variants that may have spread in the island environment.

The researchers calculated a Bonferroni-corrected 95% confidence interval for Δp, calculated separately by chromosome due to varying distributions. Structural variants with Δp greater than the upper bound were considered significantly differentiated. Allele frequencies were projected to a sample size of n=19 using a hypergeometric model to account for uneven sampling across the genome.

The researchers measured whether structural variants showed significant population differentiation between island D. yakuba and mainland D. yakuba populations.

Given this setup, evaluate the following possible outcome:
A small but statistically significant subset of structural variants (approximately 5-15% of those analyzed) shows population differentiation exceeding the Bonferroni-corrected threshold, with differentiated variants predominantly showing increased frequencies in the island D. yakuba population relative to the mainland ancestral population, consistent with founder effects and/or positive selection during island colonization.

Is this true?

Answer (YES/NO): NO